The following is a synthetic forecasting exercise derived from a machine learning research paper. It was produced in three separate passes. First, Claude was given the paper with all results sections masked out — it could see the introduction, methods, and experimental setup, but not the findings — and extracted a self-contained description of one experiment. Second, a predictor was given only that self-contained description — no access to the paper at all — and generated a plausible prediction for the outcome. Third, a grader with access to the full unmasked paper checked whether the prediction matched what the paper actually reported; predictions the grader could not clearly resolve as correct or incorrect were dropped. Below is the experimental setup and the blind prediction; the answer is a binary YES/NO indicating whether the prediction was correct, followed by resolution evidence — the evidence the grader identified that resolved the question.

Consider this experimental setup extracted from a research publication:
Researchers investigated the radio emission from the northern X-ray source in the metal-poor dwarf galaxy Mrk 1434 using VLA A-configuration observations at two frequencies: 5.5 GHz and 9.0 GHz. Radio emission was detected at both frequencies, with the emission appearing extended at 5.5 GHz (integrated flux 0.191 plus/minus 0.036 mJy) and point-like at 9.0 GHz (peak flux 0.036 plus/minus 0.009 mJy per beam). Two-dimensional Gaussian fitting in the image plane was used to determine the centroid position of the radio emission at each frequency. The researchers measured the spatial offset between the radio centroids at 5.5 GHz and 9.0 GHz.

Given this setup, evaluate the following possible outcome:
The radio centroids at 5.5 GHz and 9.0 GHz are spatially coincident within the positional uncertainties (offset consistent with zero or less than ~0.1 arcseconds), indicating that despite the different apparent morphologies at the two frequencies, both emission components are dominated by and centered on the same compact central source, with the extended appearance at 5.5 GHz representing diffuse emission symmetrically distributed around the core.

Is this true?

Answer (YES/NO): NO